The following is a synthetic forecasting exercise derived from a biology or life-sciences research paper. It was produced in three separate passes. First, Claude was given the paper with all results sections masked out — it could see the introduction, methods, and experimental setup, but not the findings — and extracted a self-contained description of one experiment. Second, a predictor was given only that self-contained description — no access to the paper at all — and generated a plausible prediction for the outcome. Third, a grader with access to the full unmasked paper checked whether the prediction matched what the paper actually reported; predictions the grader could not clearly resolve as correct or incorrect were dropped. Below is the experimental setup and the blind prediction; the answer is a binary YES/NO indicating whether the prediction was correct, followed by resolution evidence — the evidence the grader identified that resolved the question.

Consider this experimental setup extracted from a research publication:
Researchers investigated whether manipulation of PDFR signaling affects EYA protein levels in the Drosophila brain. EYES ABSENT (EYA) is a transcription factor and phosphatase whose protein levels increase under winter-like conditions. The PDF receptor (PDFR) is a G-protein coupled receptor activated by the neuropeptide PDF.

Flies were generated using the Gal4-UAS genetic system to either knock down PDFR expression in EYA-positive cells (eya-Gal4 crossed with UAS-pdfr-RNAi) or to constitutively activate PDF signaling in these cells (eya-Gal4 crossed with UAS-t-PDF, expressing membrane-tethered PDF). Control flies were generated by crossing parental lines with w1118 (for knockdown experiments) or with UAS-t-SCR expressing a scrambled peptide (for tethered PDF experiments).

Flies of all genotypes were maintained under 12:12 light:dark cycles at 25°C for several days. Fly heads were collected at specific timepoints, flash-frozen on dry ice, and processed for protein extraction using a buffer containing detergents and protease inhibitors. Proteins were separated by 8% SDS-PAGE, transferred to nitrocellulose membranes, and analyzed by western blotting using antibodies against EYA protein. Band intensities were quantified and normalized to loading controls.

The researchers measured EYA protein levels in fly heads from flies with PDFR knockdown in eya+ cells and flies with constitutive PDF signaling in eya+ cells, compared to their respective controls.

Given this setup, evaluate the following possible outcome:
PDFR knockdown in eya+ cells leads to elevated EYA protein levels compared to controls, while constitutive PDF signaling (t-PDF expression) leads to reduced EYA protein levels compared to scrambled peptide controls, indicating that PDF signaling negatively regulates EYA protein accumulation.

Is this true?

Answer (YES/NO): YES